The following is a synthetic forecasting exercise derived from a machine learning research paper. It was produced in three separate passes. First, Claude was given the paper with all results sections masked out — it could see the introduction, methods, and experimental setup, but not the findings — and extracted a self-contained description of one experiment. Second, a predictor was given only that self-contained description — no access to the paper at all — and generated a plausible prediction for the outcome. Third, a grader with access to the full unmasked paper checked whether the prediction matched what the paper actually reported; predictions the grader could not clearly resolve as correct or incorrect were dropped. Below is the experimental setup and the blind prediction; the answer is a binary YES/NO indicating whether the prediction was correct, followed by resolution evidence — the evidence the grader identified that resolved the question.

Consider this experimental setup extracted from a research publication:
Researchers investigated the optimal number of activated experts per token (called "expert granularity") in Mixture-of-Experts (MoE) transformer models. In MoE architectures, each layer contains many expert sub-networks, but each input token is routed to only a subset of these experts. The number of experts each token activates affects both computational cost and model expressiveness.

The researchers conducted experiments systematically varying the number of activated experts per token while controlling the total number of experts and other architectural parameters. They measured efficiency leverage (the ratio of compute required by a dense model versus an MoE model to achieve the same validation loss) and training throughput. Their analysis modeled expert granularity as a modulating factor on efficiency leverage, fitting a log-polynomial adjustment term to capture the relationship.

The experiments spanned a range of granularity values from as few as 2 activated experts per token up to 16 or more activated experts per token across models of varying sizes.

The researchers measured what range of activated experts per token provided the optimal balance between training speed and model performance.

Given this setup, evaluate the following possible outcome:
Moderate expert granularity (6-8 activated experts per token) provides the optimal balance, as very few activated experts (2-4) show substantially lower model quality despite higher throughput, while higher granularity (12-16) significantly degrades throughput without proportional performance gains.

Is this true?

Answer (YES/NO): NO